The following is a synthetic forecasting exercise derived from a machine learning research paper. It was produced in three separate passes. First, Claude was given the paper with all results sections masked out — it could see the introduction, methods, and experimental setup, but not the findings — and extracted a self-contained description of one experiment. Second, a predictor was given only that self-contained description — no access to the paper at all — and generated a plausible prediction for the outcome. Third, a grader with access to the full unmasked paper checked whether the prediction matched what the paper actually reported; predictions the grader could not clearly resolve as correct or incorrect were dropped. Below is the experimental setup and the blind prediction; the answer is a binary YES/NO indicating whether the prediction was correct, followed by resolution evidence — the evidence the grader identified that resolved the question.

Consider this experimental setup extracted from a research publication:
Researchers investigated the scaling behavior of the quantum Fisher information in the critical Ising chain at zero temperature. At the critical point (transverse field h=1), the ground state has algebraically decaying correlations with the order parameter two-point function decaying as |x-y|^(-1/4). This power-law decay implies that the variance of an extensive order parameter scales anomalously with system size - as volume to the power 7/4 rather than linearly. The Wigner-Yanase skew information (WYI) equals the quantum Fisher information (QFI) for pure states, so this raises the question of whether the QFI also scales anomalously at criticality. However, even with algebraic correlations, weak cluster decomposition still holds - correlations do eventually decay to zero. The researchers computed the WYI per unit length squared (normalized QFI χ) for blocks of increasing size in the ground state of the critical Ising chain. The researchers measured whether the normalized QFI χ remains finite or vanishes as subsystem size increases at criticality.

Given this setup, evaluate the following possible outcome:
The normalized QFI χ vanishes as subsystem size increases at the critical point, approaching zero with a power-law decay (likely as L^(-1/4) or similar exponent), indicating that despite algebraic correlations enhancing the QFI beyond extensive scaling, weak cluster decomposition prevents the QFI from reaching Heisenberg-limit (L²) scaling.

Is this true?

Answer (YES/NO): YES